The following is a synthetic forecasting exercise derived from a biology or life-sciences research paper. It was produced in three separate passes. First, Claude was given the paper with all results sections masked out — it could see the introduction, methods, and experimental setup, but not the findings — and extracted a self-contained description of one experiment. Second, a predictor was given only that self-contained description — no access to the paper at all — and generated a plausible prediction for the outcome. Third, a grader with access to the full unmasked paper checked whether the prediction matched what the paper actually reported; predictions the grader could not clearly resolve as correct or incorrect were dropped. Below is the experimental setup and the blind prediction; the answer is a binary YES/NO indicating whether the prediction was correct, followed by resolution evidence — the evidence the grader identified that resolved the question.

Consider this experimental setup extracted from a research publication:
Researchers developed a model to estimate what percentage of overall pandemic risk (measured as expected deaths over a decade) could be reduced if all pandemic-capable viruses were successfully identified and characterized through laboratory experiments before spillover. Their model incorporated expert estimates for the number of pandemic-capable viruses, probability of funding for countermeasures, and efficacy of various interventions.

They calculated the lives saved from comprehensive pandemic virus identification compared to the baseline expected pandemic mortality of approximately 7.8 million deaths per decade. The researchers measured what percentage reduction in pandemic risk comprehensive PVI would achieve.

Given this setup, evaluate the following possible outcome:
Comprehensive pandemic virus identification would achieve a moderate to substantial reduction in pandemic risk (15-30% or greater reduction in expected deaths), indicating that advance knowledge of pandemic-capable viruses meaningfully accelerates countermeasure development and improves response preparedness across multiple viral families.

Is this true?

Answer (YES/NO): NO